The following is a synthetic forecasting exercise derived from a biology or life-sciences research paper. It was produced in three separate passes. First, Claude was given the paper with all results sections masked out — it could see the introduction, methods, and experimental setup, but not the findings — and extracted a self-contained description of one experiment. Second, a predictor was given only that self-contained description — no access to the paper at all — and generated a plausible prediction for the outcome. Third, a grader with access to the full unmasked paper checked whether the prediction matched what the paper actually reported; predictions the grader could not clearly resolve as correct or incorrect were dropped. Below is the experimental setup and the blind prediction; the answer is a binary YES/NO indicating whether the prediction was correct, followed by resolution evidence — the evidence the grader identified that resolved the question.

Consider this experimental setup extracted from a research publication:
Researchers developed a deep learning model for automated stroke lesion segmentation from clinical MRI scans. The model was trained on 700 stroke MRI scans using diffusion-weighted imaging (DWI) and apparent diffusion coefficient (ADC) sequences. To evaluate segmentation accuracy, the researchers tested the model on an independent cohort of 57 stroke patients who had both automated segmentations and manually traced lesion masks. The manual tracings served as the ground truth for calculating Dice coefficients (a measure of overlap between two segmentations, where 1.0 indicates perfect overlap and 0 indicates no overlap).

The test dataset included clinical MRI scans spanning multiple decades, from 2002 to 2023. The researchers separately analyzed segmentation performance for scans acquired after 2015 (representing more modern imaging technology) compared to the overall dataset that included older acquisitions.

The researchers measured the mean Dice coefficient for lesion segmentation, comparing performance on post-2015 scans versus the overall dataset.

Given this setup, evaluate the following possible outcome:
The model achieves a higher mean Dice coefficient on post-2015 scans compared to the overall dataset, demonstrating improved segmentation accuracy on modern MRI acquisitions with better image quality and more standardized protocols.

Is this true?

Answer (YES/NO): YES